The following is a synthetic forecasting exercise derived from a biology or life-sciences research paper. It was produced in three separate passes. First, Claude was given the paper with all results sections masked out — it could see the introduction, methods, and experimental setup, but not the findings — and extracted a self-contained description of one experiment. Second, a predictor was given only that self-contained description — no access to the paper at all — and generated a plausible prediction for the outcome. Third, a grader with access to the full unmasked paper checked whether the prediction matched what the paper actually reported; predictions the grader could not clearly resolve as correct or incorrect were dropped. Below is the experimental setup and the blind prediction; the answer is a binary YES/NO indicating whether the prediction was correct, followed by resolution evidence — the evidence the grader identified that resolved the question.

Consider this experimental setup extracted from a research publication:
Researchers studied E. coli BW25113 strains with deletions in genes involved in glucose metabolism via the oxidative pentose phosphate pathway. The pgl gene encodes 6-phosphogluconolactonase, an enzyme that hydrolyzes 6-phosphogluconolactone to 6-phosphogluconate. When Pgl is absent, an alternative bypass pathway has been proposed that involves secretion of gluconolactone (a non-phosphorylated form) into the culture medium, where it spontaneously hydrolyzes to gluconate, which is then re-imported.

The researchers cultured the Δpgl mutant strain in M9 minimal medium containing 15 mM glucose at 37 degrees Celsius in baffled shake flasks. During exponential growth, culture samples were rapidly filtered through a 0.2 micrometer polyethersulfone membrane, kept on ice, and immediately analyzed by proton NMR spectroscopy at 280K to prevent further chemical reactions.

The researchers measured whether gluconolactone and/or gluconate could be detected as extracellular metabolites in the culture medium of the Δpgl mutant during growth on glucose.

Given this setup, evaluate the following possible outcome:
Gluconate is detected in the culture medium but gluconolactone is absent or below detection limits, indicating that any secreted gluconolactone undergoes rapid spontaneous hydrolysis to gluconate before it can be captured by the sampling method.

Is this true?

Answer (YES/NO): NO